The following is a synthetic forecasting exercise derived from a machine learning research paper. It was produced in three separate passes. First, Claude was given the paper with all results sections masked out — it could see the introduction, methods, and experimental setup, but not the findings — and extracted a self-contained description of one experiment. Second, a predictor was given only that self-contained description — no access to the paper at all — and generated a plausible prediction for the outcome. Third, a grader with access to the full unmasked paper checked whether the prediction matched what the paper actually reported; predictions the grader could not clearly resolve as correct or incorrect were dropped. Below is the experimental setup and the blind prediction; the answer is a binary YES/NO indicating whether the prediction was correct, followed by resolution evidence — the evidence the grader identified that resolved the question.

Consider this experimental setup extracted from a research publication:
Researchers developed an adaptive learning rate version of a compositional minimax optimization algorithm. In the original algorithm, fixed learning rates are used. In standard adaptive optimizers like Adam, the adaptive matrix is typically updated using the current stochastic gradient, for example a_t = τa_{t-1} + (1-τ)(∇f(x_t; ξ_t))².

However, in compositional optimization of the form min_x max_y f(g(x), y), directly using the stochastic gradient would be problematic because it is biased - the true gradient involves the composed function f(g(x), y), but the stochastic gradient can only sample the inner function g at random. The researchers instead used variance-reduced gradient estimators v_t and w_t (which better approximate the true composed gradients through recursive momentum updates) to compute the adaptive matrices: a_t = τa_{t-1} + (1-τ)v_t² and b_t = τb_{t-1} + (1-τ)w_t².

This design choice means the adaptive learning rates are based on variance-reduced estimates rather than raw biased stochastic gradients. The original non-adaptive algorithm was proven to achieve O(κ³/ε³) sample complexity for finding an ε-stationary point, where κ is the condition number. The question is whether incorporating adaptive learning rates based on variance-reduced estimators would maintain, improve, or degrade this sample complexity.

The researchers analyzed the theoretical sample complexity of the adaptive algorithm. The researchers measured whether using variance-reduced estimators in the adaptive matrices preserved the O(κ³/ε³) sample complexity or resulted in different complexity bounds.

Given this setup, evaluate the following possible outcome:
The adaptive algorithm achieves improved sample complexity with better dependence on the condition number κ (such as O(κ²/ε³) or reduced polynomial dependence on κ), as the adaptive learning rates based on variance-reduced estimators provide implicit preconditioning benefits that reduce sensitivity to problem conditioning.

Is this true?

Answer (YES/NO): NO